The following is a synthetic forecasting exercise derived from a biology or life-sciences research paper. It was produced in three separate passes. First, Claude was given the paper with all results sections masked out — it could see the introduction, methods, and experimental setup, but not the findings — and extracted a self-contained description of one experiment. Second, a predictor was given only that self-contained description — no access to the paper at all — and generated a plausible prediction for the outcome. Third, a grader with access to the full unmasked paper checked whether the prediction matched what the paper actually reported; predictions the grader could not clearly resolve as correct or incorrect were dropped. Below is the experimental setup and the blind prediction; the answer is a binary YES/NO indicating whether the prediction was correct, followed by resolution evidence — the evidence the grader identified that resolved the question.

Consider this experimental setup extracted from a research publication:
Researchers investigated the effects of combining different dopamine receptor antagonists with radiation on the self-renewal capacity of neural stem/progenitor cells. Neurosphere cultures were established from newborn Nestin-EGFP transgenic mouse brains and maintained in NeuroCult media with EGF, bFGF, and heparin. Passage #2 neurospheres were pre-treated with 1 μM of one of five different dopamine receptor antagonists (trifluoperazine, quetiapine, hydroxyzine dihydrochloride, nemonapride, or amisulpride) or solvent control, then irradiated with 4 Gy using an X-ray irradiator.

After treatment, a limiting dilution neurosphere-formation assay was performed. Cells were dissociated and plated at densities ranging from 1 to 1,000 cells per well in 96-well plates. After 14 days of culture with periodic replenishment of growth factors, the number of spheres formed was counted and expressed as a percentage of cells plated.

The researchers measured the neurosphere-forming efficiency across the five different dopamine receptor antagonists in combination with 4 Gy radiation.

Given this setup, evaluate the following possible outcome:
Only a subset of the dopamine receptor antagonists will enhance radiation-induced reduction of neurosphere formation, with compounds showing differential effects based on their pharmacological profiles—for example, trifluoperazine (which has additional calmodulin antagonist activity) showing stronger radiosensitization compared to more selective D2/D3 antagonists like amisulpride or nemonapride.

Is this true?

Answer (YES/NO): NO